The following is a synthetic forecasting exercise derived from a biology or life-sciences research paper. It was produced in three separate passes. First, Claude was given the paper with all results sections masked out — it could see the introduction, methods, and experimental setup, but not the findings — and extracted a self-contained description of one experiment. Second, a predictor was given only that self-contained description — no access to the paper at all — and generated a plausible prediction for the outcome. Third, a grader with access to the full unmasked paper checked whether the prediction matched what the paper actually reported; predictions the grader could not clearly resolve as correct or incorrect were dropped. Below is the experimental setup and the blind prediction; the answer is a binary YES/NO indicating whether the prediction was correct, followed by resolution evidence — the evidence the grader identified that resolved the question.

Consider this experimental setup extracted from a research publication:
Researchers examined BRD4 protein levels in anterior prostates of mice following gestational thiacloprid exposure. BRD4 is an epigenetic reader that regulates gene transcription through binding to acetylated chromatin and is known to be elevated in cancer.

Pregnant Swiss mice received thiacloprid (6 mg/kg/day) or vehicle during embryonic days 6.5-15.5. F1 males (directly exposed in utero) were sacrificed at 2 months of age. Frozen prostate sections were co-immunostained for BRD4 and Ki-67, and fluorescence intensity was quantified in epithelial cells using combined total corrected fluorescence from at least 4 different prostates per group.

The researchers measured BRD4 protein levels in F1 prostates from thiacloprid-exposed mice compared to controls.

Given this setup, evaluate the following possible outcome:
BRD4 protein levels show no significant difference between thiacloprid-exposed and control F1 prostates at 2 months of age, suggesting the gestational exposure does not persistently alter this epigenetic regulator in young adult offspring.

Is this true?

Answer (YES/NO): NO